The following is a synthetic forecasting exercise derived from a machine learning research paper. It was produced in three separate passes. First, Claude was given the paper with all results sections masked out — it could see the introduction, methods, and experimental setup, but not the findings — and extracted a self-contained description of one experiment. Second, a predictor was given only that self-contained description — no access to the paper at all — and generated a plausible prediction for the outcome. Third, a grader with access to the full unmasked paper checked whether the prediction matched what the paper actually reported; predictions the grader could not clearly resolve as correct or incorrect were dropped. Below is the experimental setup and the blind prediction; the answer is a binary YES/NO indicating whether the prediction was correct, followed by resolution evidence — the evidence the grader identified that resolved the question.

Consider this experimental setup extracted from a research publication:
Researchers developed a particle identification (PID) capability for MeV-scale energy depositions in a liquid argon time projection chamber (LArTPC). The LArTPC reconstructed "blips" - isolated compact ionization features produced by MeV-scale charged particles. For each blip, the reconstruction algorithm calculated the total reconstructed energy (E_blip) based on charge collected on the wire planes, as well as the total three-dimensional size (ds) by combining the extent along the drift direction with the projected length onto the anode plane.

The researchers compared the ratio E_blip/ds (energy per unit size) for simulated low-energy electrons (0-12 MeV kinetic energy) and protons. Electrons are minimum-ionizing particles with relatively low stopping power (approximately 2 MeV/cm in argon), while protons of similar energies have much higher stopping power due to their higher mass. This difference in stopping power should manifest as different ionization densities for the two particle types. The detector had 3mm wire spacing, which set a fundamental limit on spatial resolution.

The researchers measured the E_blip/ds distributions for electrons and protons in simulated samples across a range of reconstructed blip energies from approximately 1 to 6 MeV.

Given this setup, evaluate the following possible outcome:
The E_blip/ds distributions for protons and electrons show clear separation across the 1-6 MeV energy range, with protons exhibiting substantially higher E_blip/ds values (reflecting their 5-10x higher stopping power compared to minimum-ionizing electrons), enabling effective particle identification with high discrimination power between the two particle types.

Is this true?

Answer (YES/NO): NO